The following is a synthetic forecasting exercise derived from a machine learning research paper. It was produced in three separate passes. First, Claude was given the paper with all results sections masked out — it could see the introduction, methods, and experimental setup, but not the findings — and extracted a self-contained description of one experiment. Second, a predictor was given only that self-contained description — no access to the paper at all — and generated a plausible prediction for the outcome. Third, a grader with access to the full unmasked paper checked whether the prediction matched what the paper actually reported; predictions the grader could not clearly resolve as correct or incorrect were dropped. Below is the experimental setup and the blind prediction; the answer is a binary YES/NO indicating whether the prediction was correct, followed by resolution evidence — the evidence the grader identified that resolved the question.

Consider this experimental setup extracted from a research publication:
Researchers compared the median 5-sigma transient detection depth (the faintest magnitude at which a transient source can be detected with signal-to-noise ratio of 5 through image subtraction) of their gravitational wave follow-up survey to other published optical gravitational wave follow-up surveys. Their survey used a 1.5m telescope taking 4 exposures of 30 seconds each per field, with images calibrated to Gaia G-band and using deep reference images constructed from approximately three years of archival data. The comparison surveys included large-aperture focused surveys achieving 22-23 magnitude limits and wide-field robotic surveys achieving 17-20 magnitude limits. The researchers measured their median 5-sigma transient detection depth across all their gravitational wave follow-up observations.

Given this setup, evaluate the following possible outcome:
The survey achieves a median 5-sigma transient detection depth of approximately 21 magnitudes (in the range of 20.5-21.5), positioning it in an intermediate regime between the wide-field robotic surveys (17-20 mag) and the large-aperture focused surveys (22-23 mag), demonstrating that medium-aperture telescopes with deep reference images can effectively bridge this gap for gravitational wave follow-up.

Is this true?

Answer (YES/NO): YES